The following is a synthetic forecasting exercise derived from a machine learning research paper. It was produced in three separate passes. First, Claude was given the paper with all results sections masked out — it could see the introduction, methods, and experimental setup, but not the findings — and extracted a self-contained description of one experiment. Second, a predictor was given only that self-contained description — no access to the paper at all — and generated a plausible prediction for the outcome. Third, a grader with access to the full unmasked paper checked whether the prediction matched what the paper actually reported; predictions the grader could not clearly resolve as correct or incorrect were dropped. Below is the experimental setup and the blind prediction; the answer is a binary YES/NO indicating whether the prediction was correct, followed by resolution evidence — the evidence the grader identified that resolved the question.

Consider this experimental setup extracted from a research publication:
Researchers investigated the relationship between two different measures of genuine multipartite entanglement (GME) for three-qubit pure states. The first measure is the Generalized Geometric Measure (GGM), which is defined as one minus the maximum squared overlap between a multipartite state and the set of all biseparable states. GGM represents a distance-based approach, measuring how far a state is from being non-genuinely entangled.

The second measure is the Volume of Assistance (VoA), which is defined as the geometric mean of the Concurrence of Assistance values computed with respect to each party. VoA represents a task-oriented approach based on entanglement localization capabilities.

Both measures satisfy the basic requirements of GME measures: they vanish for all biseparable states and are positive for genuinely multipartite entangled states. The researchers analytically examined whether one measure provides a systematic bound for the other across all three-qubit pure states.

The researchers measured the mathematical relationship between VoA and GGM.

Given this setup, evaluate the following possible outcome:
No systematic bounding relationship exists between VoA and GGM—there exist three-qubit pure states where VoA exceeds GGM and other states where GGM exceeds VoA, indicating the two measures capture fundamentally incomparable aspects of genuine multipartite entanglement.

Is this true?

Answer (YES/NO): NO